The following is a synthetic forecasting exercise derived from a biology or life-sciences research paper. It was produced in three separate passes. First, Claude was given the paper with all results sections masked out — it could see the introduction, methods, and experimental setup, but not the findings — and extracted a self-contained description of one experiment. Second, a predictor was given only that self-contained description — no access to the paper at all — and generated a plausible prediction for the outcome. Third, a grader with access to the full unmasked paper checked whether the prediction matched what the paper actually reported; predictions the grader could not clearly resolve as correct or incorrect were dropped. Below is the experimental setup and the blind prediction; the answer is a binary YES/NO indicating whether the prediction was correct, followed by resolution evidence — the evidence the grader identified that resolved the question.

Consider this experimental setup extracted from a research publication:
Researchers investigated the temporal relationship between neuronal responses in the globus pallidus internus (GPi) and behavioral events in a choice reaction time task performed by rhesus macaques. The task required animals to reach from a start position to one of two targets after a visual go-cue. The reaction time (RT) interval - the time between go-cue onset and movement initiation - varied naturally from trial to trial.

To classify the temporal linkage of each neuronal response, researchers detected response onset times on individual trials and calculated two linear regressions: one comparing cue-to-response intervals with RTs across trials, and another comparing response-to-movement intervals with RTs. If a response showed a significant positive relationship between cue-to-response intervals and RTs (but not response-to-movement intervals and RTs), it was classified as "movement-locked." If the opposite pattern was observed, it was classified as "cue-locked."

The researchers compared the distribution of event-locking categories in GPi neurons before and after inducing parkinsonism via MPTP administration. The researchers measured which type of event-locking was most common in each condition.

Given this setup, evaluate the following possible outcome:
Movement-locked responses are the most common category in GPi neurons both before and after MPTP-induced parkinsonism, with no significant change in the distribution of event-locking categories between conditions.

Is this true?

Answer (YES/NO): NO